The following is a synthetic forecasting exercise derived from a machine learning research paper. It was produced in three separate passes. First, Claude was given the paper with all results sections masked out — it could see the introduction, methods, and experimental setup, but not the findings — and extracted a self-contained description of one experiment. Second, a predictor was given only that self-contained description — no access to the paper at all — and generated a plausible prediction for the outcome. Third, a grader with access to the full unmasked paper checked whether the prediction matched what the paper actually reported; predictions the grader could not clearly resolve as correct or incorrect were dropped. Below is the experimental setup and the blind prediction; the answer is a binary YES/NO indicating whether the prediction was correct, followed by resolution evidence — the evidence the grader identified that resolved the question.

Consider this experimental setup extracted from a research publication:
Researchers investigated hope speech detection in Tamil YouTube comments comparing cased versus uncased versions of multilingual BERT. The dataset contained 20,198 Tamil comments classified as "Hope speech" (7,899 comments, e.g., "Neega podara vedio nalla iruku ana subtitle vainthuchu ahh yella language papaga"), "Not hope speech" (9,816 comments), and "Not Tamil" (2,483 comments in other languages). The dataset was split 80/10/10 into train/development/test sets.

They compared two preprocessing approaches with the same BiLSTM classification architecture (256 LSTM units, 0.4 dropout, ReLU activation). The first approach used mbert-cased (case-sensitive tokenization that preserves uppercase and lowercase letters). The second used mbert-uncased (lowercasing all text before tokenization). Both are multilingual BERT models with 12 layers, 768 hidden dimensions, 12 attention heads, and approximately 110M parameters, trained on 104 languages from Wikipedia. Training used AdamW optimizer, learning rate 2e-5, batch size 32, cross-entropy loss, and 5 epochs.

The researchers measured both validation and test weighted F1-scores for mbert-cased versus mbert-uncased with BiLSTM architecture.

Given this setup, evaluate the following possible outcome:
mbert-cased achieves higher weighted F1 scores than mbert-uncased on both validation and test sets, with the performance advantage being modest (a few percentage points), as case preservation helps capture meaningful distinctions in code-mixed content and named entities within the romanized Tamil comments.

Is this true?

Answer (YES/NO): NO